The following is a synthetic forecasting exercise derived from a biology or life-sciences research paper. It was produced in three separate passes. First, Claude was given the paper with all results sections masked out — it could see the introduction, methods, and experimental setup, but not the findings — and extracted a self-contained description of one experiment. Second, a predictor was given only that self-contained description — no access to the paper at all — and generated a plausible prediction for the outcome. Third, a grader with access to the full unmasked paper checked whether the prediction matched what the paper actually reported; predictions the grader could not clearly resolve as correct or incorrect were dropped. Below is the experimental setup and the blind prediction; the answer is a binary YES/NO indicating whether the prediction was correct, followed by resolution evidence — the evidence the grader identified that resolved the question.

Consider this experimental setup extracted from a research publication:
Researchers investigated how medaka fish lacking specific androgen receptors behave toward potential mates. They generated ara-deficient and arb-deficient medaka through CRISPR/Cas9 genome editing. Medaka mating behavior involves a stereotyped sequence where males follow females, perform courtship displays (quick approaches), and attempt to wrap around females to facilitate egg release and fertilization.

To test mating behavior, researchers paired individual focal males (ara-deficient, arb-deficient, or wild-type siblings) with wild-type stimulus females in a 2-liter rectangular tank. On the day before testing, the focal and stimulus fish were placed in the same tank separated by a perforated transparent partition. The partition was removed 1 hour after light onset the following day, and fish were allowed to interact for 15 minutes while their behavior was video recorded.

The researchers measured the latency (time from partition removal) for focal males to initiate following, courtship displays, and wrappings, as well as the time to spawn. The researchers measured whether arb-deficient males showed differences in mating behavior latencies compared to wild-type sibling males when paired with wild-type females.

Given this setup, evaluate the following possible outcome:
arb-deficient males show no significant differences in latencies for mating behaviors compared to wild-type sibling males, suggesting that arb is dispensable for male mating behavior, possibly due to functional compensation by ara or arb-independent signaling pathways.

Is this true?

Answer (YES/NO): NO